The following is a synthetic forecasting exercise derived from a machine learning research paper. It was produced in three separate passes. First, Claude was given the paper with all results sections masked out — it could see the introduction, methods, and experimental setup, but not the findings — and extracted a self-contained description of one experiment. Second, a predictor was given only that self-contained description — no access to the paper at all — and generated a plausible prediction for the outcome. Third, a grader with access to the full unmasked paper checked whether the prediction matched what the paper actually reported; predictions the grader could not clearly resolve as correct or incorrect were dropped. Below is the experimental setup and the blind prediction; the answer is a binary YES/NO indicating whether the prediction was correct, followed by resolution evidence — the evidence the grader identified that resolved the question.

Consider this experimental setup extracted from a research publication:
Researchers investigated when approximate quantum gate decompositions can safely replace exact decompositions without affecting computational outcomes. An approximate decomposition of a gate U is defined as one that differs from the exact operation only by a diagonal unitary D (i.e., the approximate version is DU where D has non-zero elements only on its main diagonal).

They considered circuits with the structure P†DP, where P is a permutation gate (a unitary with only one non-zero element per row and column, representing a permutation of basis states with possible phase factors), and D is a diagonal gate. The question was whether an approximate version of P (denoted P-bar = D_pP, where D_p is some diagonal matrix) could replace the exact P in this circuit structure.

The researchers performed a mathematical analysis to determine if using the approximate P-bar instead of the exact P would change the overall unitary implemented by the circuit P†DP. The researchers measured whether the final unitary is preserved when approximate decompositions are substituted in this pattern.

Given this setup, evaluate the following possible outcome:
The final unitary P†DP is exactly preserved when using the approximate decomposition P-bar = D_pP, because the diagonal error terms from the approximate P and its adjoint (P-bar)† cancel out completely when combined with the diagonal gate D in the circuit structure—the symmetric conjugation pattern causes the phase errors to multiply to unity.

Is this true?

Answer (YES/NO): YES